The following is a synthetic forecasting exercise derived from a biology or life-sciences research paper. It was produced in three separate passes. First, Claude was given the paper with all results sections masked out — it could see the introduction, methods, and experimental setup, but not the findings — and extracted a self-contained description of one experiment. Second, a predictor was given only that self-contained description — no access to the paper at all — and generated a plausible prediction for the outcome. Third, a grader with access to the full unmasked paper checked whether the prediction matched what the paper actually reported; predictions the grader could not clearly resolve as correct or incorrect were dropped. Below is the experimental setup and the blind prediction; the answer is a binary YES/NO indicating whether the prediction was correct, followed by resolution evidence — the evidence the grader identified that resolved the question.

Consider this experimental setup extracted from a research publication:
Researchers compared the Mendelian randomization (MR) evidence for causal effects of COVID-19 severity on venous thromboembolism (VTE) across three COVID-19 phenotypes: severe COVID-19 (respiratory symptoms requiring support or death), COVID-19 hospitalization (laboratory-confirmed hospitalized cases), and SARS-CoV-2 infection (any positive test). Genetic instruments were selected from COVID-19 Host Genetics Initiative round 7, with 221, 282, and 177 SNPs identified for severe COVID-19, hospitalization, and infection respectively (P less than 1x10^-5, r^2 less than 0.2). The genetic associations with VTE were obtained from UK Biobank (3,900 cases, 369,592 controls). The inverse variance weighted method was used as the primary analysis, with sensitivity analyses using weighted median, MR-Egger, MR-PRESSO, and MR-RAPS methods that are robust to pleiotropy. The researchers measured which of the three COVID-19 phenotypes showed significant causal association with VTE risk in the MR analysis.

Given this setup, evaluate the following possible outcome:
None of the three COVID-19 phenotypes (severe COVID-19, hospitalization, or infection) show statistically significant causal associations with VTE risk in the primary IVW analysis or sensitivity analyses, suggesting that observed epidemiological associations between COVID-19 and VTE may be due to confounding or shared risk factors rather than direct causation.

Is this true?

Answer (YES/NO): NO